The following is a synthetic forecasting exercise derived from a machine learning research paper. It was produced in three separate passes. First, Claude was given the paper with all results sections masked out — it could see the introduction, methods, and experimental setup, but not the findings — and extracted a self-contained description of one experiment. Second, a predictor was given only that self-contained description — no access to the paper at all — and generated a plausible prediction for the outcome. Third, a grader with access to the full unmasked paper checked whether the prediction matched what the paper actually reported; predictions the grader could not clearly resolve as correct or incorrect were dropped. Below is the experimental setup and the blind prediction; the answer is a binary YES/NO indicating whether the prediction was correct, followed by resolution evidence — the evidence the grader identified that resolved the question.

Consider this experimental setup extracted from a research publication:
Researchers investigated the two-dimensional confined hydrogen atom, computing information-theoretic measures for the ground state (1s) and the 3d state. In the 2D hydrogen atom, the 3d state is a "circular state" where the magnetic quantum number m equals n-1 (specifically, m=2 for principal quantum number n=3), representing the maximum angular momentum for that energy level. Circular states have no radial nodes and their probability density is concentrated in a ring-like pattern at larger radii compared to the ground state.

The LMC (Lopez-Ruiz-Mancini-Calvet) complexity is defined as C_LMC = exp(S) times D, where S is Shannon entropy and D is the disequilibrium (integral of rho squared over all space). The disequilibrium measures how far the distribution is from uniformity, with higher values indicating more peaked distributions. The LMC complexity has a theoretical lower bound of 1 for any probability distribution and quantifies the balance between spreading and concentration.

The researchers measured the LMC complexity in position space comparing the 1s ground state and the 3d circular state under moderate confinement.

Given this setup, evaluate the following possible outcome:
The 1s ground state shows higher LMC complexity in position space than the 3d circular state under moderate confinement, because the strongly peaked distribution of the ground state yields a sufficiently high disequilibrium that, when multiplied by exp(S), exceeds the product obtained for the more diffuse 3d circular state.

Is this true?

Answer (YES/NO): YES